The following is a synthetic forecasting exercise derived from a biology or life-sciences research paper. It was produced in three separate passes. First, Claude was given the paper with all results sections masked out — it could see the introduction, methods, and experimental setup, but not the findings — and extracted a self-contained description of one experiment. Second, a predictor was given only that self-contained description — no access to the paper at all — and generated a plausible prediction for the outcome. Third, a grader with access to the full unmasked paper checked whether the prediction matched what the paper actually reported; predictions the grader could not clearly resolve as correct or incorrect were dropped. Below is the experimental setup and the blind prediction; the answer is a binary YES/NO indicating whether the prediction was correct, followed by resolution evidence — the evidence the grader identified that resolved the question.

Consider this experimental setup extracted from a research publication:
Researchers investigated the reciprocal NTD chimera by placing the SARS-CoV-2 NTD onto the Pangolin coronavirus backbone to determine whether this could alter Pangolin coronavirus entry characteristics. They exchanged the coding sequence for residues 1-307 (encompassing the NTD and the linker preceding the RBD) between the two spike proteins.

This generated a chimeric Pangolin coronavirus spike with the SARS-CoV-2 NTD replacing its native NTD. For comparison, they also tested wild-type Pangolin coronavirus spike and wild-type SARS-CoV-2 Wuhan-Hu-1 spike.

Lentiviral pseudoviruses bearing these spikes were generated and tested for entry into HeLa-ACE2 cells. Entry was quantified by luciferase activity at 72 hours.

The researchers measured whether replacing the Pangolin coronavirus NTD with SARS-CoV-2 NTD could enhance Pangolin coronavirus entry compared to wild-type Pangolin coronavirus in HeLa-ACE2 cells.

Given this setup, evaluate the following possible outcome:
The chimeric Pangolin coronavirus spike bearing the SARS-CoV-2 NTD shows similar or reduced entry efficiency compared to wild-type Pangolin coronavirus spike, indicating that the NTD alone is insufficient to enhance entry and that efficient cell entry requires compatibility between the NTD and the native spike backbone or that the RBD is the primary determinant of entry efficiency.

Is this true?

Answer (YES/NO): YES